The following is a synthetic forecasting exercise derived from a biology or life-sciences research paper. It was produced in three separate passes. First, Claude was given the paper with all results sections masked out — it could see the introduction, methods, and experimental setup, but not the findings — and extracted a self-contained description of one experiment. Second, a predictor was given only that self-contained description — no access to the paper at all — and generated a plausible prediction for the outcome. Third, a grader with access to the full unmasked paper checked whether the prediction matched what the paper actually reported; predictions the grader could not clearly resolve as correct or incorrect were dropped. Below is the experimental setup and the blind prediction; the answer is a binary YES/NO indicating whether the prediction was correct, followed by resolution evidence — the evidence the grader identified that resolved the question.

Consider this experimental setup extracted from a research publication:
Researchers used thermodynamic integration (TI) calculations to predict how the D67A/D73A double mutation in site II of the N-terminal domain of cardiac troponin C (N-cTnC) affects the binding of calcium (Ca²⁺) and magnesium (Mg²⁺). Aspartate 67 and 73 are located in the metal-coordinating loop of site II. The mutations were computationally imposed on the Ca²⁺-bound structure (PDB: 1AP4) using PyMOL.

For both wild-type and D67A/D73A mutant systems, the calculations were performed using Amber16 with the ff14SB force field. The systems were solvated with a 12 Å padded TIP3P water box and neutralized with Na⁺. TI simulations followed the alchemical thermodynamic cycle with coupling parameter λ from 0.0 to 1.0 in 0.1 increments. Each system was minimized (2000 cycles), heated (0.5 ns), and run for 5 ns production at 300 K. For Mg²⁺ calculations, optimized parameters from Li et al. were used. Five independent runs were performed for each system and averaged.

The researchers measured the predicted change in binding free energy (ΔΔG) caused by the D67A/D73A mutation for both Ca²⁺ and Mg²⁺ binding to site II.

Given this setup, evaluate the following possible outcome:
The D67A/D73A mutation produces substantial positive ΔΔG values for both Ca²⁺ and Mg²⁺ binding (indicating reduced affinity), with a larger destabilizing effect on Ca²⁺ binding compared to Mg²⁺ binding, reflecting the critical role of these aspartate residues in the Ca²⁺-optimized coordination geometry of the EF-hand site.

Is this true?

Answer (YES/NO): YES